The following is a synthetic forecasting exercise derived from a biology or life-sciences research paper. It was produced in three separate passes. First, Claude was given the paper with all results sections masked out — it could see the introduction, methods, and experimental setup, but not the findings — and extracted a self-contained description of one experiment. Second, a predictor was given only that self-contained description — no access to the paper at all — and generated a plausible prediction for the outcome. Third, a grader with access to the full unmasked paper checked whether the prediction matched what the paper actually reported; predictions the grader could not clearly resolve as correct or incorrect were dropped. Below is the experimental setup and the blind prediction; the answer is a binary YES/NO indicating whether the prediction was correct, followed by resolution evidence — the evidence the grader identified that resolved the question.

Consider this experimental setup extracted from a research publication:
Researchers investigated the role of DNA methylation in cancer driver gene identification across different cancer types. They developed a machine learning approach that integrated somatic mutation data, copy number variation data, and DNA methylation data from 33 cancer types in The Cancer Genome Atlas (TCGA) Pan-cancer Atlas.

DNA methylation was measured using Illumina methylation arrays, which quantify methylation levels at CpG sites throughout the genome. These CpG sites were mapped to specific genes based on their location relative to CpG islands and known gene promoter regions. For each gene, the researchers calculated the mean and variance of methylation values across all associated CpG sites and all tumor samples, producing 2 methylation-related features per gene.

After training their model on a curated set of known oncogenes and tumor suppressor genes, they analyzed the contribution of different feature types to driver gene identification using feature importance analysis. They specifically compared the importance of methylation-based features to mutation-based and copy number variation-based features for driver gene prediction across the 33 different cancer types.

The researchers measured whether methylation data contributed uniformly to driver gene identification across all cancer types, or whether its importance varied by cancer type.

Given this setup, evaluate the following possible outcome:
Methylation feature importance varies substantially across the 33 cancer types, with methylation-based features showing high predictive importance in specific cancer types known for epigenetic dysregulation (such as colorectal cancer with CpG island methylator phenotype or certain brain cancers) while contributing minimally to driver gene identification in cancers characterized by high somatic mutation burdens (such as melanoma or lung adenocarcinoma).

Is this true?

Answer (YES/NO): NO